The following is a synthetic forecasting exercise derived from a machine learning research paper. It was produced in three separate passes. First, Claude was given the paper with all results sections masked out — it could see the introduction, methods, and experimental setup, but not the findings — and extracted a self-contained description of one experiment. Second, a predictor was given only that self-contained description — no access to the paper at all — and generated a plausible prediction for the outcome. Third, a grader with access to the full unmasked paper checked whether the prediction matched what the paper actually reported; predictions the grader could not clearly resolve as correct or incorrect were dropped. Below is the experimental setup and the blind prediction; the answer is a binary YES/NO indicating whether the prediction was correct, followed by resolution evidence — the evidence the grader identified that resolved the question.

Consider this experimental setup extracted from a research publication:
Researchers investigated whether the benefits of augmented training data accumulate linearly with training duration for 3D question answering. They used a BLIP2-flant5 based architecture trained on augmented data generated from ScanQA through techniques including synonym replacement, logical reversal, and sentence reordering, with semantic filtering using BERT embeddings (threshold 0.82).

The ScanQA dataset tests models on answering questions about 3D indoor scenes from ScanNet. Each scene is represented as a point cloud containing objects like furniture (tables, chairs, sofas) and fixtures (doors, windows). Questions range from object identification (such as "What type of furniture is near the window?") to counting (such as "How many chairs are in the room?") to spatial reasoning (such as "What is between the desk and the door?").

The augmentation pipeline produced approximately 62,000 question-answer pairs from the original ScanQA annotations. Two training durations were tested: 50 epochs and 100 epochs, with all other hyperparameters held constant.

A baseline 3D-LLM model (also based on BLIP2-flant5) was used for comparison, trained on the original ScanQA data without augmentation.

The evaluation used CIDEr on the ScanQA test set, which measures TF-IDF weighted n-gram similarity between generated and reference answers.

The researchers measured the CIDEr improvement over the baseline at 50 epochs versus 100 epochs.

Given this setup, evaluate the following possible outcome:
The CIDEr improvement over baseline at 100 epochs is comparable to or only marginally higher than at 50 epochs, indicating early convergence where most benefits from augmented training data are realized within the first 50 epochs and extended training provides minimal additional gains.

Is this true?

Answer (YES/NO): NO